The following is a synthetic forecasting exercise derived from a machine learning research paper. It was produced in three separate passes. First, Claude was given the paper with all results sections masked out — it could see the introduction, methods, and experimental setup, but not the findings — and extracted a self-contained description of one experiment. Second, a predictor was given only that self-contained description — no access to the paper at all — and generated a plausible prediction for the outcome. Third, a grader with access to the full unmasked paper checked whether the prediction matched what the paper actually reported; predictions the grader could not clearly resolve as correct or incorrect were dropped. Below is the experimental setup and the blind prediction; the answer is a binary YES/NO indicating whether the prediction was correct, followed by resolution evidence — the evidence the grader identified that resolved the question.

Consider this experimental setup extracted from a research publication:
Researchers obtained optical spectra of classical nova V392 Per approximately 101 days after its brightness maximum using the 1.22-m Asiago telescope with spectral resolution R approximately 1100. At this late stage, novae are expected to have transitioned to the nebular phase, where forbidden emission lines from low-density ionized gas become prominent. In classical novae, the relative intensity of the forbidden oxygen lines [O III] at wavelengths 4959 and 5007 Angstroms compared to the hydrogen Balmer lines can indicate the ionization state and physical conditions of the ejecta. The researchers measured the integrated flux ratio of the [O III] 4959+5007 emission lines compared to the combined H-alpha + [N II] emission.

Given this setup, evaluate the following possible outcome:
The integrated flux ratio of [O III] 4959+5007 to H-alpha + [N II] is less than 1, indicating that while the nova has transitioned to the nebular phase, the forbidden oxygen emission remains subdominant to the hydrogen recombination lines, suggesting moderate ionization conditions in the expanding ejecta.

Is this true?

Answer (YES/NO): NO